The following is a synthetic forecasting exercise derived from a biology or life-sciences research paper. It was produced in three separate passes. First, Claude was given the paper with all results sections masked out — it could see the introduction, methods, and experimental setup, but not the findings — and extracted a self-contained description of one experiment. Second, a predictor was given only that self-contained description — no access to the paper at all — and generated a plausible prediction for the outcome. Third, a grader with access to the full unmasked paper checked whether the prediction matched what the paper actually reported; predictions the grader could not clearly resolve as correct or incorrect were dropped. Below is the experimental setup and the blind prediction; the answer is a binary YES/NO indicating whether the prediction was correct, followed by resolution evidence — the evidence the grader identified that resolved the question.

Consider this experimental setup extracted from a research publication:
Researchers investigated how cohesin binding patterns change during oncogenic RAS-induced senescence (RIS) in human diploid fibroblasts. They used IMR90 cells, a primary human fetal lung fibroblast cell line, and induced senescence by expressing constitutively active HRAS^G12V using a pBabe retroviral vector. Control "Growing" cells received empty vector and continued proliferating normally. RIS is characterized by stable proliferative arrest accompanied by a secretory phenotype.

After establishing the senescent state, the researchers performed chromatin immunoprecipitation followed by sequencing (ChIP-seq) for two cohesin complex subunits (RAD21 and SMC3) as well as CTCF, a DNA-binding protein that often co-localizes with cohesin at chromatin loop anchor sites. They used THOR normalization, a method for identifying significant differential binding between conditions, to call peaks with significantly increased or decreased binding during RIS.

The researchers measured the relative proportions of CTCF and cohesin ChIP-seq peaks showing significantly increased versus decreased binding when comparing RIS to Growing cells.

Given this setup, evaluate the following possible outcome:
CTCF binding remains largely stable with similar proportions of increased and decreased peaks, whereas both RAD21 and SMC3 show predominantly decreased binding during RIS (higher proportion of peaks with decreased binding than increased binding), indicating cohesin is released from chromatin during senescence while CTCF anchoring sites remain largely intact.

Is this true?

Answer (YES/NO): NO